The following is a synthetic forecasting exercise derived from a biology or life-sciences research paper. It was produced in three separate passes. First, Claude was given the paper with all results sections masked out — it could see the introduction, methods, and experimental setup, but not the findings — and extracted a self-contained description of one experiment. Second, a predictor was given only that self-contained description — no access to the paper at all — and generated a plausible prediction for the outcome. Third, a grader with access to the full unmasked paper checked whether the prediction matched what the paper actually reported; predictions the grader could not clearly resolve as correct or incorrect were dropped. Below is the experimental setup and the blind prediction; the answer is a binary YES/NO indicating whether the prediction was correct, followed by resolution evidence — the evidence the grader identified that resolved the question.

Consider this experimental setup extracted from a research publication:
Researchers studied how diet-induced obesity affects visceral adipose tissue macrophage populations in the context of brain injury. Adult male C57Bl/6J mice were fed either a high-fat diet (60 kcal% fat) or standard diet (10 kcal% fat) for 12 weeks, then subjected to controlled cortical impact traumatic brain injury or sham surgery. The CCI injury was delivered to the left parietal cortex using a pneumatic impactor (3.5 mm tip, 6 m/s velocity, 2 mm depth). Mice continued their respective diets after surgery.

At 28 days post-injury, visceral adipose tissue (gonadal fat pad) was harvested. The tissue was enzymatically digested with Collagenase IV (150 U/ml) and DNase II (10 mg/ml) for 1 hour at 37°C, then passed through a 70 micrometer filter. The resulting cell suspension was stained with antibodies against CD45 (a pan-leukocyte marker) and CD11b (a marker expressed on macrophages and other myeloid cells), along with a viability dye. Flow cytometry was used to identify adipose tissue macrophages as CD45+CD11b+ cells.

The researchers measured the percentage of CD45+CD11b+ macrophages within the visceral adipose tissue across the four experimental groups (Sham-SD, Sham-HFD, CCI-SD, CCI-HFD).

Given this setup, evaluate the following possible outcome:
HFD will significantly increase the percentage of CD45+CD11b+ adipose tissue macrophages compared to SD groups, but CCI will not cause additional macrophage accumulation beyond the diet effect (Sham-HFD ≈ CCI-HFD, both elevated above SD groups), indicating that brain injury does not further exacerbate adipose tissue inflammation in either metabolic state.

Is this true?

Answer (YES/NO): NO